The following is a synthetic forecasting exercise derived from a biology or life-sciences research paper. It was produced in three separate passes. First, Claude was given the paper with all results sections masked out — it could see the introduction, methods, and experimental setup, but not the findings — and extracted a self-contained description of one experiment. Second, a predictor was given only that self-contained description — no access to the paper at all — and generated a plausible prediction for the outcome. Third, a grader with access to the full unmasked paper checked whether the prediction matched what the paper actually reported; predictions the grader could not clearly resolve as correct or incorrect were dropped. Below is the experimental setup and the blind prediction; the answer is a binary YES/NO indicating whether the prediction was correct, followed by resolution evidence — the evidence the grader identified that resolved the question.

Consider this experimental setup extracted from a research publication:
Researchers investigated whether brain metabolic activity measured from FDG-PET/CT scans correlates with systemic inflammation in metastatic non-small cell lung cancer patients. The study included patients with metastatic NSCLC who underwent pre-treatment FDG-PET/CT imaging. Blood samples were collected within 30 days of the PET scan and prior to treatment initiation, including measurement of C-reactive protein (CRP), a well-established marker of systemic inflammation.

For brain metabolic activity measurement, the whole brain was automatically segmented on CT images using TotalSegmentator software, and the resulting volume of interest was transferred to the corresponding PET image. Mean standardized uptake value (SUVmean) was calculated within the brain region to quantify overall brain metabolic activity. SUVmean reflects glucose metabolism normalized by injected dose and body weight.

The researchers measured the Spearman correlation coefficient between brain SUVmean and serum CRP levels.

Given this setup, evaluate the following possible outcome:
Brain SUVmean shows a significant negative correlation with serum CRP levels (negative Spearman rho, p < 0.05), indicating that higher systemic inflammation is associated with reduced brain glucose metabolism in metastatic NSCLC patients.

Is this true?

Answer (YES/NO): YES